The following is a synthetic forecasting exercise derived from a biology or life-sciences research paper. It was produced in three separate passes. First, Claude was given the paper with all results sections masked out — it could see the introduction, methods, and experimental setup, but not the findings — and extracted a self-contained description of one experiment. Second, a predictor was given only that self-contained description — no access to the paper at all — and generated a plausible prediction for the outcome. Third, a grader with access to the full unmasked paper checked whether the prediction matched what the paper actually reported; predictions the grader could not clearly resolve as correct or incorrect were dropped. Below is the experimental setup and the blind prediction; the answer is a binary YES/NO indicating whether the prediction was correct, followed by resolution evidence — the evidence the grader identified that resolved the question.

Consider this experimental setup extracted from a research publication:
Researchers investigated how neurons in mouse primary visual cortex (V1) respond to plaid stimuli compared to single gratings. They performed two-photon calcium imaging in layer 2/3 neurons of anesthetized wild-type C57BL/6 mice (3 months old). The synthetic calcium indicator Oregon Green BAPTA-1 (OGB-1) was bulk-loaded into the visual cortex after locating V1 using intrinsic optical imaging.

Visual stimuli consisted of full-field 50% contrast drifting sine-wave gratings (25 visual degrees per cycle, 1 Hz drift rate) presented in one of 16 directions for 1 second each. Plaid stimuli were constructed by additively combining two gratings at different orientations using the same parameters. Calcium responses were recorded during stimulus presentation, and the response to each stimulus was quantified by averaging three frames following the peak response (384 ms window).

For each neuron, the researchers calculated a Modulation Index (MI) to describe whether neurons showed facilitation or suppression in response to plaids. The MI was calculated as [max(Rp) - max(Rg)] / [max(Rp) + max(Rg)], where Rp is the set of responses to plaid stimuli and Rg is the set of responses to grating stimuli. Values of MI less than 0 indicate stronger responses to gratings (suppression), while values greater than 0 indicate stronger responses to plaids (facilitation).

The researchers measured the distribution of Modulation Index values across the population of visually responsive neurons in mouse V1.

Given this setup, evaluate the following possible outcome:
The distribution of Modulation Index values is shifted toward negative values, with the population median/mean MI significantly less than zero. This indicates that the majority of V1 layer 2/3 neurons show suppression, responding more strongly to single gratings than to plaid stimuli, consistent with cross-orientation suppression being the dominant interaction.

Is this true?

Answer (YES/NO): NO